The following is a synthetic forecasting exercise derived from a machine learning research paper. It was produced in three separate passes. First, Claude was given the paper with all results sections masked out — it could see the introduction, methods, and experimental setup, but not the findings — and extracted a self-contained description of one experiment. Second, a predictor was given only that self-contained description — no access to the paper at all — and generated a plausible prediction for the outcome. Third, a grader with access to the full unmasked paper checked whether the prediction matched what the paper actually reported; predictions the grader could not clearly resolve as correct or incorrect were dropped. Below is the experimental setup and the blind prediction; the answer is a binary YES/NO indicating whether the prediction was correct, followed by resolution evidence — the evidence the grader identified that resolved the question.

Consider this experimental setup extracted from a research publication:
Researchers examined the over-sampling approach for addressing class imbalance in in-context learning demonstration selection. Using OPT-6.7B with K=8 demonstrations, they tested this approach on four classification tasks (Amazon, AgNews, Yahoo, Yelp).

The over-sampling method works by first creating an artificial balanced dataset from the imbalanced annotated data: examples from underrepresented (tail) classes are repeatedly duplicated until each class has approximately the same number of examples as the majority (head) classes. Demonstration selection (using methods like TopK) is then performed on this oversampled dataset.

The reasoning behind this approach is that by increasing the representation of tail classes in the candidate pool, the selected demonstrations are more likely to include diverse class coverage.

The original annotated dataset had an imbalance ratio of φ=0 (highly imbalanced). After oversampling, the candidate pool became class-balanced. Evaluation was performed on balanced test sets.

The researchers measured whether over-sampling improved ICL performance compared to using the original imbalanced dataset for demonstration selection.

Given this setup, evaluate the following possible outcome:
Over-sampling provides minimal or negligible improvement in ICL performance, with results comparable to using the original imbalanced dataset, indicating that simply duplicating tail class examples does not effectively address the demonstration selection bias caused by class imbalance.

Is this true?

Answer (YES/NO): YES